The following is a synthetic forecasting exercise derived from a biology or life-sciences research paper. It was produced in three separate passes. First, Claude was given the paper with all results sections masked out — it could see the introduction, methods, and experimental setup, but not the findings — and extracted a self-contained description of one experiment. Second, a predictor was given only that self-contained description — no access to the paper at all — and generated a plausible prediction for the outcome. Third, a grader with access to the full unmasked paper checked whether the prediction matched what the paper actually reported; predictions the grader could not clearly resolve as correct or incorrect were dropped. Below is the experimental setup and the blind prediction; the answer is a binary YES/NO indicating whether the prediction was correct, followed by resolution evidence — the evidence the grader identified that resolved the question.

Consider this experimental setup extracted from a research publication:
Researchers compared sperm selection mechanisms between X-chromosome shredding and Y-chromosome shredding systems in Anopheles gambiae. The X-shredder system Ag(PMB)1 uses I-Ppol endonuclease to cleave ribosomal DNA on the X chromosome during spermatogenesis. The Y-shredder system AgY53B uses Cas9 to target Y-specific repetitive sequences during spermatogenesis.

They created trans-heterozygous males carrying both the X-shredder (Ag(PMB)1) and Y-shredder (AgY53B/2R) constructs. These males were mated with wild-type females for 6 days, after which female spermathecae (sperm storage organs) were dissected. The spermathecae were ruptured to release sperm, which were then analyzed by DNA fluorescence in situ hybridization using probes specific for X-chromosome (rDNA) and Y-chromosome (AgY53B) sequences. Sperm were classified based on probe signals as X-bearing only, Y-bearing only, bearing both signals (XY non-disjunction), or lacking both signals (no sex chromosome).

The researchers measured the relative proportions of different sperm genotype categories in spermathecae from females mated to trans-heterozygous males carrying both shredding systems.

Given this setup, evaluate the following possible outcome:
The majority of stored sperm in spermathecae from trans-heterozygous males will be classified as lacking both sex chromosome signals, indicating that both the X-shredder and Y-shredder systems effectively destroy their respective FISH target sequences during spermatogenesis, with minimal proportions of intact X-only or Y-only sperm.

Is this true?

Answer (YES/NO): NO